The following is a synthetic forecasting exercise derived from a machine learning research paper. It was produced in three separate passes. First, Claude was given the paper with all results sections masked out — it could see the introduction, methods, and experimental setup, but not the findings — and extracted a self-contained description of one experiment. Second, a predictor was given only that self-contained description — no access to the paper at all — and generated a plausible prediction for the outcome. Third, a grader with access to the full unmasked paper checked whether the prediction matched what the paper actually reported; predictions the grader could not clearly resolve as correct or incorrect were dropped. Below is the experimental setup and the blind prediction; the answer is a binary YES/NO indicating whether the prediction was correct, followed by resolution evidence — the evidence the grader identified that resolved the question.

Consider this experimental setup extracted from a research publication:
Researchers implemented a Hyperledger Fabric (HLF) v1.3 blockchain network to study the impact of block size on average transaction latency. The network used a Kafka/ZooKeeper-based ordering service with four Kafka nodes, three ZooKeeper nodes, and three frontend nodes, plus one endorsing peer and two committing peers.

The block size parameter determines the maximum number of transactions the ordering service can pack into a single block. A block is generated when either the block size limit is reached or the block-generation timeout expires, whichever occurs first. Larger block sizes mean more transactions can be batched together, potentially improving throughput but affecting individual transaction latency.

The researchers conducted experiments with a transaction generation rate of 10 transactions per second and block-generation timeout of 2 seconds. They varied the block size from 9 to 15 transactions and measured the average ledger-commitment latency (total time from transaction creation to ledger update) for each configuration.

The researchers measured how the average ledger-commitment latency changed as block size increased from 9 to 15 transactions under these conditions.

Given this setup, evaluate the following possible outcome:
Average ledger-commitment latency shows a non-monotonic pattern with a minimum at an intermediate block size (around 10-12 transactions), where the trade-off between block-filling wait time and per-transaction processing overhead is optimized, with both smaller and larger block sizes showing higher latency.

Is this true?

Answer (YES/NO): YES